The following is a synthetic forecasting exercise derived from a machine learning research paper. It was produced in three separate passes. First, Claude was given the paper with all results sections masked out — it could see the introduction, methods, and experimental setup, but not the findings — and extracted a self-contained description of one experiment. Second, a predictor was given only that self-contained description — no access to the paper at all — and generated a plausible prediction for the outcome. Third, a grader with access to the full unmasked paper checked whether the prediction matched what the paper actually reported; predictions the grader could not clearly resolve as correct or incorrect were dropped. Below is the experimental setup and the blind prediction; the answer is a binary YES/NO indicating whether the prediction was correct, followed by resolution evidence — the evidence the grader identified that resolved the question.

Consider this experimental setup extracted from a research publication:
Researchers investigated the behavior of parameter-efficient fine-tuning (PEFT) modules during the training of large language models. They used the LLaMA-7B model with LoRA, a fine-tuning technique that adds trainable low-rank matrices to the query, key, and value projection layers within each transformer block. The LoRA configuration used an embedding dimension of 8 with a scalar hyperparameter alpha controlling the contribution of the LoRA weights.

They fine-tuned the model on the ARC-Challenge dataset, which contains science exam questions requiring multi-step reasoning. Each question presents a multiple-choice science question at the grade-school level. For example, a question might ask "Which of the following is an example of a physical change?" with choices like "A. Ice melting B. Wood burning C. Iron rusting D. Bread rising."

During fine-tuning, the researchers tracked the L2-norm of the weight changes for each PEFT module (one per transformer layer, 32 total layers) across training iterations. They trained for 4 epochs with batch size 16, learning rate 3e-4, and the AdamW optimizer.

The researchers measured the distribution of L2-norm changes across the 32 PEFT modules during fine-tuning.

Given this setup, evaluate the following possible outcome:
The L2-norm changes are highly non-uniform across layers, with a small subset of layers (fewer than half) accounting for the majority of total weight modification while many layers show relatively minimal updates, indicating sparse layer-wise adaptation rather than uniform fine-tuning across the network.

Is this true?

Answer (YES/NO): YES